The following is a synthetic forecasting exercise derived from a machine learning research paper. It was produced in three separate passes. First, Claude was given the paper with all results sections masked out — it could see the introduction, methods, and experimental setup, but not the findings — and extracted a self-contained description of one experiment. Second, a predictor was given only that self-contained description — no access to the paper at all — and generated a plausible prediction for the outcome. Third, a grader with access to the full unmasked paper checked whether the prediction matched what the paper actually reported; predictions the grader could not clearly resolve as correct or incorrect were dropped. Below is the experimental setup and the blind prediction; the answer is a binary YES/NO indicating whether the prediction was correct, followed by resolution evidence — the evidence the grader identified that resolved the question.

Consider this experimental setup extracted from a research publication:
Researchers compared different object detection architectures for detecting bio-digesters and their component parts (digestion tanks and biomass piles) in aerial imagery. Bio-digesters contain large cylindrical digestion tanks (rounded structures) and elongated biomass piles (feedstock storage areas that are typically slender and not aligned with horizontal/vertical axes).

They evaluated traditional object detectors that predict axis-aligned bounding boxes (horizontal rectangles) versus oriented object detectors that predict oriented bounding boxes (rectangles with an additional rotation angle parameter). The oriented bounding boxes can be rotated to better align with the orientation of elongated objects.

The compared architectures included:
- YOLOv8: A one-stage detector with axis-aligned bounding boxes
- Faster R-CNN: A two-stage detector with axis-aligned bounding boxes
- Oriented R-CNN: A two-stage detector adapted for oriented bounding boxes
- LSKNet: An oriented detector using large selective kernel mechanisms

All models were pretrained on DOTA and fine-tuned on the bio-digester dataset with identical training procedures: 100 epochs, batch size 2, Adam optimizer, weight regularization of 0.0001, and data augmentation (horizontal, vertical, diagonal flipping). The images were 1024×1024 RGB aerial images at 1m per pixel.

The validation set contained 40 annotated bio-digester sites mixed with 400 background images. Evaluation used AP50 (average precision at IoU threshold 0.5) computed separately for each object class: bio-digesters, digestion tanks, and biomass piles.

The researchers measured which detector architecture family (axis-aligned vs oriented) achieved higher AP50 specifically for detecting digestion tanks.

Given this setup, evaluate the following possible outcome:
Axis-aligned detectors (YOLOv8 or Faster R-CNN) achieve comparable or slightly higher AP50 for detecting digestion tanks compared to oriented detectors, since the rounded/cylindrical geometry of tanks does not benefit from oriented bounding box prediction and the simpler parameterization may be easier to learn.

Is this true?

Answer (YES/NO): YES